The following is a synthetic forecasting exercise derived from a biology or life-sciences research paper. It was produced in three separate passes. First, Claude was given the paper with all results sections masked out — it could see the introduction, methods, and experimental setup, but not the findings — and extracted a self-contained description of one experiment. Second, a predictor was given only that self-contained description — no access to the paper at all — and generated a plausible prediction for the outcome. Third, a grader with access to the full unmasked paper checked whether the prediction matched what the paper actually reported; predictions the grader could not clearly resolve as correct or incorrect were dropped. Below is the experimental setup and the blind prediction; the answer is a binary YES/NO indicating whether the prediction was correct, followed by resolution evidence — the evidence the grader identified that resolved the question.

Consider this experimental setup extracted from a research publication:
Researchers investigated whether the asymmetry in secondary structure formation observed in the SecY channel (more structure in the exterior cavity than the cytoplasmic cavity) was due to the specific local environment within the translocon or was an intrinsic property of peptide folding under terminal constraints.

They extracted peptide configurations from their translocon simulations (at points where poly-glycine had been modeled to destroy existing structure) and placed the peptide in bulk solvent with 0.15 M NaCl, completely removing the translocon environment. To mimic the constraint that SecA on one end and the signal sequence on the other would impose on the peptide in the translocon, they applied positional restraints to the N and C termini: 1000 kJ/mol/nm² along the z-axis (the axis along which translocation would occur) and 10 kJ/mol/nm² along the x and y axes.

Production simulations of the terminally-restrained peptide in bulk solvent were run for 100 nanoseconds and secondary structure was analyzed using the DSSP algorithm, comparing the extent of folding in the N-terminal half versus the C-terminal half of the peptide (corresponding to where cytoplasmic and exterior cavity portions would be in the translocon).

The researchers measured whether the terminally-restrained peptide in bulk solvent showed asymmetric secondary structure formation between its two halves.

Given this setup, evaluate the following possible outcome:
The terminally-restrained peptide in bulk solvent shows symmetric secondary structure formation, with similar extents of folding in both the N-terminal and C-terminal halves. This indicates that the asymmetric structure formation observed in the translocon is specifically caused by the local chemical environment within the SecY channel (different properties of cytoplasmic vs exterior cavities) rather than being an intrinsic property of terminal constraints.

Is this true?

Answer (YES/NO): YES